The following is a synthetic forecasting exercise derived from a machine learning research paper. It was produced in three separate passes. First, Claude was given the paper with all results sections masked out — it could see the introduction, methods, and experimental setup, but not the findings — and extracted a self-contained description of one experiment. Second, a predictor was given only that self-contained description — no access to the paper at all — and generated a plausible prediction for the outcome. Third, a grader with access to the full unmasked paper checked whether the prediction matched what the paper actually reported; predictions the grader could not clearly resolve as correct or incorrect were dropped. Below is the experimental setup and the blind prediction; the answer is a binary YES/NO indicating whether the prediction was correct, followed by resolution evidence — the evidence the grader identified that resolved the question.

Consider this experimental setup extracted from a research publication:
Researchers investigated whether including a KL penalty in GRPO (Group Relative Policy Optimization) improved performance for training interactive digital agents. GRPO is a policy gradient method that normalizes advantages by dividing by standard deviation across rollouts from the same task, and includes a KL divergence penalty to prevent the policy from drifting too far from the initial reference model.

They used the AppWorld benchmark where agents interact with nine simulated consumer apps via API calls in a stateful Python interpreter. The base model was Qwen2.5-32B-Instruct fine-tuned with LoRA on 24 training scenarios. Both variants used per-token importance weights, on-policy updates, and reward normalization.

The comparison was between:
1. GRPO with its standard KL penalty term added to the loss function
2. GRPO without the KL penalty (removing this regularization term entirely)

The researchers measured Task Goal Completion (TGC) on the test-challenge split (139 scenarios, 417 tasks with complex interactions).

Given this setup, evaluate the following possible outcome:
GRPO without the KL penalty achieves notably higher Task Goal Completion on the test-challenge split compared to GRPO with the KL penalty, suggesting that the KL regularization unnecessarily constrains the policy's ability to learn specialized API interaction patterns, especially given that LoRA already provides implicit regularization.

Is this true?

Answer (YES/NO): NO